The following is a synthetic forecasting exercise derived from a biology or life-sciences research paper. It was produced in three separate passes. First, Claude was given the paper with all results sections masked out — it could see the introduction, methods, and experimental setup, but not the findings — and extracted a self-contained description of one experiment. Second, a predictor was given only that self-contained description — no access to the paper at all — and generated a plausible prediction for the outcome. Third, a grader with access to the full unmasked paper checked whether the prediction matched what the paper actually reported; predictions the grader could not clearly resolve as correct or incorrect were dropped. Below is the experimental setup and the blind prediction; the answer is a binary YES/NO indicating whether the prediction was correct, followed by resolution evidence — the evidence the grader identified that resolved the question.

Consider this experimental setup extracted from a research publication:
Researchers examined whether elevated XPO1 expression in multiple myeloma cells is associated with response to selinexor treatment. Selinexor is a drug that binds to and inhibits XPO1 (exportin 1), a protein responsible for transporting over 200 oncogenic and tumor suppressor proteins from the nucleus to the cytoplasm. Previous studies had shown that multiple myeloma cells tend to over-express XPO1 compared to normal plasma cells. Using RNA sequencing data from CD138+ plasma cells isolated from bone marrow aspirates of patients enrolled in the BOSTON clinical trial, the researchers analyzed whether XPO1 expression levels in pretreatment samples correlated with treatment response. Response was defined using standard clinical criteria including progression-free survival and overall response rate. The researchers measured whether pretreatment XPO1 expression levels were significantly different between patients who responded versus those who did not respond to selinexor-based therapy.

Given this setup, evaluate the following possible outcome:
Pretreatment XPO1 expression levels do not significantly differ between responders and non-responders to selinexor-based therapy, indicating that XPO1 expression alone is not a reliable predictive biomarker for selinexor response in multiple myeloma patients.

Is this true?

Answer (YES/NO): YES